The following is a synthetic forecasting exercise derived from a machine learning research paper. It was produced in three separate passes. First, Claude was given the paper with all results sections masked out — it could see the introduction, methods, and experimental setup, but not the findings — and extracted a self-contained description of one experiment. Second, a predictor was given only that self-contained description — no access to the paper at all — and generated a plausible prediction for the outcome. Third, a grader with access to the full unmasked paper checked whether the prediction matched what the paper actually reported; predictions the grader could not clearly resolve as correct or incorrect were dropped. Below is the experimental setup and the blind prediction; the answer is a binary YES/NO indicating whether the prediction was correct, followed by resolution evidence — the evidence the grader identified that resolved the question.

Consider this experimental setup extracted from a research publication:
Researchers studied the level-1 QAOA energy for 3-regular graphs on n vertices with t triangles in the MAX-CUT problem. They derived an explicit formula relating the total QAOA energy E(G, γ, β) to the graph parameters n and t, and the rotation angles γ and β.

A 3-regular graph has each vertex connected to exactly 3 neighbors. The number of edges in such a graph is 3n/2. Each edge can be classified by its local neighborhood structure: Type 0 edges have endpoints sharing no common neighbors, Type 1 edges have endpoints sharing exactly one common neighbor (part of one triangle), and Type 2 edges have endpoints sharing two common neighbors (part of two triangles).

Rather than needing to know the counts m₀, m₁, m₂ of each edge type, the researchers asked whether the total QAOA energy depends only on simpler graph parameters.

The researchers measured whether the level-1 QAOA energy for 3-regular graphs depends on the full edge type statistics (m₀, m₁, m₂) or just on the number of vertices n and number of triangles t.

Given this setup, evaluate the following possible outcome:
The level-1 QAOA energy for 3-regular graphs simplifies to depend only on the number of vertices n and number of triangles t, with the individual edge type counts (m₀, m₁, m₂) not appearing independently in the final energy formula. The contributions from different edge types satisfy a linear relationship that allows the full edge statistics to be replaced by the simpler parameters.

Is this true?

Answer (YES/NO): YES